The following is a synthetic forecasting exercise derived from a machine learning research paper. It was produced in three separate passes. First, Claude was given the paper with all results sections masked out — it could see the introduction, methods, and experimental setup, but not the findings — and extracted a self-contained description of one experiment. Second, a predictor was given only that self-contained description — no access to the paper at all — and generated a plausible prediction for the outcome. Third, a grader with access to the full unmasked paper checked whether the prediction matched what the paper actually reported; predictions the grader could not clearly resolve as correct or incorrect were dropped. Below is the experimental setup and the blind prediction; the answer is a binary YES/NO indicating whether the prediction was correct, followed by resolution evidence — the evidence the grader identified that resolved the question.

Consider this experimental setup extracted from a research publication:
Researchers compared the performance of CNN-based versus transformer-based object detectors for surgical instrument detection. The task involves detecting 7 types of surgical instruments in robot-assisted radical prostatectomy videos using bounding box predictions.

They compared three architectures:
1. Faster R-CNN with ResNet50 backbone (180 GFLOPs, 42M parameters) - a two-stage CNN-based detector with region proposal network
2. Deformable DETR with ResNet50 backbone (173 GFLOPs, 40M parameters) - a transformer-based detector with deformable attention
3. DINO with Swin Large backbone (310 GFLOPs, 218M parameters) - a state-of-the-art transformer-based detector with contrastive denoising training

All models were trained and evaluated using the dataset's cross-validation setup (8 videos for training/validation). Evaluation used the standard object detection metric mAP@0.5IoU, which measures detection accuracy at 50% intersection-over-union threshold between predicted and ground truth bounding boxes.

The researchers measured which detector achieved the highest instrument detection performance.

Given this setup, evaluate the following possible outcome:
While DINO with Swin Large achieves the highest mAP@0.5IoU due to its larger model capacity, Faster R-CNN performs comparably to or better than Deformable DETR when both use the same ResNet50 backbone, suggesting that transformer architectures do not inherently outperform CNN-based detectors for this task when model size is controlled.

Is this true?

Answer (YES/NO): NO